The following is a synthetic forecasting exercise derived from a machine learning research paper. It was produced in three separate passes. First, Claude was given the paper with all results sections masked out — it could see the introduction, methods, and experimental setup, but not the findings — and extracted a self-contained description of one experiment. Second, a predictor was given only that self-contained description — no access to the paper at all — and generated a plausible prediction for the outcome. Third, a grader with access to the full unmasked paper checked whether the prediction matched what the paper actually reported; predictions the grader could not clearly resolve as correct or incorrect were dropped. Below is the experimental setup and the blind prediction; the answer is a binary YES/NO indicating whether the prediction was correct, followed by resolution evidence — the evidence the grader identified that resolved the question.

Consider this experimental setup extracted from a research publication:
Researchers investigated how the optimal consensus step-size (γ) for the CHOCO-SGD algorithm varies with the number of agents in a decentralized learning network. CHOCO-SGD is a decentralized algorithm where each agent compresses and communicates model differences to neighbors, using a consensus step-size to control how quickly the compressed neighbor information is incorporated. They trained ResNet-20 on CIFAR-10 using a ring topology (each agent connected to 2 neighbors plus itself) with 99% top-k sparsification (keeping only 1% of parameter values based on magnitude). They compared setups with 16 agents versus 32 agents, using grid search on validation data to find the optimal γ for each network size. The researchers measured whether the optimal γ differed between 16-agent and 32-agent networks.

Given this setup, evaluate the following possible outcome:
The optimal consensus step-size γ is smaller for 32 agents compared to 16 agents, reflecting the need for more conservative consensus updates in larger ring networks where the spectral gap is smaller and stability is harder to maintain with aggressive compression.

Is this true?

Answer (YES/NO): NO